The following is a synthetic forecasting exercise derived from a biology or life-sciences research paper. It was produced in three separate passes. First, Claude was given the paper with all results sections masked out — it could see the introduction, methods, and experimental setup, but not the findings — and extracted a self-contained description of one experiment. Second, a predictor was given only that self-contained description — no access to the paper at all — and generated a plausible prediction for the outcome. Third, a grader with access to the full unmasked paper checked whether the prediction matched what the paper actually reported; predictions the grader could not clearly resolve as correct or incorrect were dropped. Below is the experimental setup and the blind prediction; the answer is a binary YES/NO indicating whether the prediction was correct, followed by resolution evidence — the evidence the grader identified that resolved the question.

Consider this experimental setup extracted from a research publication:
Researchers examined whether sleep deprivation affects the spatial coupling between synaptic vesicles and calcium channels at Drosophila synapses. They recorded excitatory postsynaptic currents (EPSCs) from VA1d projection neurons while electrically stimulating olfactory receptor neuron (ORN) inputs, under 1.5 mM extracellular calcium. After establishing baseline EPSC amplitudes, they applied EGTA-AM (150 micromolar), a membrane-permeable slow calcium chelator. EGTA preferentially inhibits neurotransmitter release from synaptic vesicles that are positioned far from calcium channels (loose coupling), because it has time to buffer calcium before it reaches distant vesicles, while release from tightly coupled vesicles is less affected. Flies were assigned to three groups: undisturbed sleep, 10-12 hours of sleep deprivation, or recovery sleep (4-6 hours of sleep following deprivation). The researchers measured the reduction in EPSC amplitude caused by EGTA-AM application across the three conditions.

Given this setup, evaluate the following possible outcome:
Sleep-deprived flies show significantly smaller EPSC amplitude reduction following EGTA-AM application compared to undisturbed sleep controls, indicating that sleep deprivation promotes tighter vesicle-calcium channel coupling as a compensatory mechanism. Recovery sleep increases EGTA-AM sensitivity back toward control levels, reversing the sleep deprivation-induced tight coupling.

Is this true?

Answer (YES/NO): NO